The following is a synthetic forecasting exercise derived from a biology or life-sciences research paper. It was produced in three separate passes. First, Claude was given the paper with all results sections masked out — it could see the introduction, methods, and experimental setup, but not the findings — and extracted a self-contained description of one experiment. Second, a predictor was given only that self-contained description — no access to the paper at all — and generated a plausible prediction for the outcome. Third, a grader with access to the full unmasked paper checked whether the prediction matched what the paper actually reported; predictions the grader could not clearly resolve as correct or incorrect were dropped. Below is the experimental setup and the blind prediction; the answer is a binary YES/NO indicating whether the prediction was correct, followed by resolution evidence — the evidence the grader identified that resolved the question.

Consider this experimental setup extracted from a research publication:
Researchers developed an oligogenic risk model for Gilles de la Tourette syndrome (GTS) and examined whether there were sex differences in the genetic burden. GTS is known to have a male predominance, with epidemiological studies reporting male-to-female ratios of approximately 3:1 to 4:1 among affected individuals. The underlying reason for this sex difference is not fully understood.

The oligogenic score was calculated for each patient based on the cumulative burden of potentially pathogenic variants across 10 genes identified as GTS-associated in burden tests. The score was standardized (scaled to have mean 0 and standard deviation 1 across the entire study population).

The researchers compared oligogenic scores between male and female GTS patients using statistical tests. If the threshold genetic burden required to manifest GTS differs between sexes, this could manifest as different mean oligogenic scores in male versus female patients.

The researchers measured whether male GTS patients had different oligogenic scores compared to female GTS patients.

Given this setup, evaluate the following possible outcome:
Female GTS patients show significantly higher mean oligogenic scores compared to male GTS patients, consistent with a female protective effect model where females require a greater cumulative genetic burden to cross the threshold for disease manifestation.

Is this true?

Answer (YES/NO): NO